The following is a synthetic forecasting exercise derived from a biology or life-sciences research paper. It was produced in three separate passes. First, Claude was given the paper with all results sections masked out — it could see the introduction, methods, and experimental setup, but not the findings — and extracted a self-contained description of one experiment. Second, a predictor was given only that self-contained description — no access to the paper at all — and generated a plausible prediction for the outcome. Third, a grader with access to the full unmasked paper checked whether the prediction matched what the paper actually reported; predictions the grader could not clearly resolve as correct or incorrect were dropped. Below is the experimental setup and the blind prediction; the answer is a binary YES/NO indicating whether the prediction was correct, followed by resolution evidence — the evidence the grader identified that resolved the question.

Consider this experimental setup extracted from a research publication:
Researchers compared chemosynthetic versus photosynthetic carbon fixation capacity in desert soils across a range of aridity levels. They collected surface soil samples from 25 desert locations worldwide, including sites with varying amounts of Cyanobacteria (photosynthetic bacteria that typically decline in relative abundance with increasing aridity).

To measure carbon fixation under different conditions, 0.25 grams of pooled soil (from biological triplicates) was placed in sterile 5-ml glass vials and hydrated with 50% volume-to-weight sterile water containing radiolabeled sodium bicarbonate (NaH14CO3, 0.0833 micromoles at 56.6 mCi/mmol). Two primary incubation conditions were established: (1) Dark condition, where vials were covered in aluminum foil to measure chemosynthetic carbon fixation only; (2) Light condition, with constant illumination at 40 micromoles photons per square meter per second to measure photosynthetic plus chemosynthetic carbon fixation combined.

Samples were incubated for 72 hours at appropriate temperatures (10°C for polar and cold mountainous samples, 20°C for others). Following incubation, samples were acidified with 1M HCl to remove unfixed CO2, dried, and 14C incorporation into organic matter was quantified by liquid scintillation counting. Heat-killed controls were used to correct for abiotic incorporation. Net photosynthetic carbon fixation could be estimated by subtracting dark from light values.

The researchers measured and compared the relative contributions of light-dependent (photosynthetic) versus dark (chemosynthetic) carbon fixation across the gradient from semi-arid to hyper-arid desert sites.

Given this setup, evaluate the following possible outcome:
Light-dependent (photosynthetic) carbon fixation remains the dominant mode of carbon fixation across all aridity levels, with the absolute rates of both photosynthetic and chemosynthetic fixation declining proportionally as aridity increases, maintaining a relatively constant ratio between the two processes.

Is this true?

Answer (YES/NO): NO